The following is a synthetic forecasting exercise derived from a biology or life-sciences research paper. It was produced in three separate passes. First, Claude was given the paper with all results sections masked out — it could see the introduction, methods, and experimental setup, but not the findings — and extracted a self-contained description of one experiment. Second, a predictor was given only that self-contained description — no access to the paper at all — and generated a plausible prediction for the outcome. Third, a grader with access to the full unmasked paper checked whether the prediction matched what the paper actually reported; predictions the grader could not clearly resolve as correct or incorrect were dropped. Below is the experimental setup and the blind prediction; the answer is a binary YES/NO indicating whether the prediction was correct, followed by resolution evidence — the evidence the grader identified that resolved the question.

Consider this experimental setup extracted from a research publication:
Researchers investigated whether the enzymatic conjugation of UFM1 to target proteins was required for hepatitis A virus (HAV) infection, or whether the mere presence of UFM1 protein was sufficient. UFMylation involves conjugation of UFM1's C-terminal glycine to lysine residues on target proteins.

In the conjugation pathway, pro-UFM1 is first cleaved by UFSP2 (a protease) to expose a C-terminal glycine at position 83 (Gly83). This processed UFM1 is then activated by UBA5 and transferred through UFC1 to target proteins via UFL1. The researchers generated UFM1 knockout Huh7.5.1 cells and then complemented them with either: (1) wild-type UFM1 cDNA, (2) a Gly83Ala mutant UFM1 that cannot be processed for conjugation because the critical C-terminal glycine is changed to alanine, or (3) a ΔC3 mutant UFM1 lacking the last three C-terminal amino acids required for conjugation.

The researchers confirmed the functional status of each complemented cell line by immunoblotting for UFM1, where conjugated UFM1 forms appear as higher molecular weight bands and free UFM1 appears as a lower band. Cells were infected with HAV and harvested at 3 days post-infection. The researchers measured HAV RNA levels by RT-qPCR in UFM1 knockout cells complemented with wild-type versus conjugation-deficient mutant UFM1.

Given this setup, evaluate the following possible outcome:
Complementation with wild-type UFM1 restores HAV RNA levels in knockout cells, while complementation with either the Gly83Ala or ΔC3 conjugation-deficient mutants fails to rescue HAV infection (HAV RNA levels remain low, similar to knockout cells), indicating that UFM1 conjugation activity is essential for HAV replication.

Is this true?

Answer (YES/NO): NO